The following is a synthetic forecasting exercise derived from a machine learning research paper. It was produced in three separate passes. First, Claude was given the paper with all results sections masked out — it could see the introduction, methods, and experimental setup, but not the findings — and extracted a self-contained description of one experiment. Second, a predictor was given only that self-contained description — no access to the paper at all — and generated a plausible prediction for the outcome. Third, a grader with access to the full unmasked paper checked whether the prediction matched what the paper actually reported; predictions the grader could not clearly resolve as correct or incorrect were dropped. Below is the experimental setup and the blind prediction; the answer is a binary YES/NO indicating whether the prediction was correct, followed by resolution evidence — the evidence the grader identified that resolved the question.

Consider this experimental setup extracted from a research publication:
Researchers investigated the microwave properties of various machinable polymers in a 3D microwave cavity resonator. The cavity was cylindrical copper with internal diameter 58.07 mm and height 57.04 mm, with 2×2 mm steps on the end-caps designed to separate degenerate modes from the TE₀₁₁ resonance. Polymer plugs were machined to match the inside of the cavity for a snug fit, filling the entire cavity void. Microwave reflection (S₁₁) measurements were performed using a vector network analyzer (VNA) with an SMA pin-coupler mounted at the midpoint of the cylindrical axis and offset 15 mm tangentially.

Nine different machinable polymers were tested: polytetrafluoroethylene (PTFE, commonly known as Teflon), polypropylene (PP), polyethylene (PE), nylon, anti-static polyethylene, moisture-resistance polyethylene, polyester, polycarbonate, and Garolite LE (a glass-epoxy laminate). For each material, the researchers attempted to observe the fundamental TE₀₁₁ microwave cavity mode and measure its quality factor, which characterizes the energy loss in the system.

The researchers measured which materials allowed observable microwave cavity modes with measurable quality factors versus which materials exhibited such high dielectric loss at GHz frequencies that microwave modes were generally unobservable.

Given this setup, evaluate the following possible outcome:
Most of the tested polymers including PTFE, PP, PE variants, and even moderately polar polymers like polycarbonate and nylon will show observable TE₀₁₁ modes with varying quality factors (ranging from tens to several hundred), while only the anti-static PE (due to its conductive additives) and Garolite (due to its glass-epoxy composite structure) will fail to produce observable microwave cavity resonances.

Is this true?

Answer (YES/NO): NO